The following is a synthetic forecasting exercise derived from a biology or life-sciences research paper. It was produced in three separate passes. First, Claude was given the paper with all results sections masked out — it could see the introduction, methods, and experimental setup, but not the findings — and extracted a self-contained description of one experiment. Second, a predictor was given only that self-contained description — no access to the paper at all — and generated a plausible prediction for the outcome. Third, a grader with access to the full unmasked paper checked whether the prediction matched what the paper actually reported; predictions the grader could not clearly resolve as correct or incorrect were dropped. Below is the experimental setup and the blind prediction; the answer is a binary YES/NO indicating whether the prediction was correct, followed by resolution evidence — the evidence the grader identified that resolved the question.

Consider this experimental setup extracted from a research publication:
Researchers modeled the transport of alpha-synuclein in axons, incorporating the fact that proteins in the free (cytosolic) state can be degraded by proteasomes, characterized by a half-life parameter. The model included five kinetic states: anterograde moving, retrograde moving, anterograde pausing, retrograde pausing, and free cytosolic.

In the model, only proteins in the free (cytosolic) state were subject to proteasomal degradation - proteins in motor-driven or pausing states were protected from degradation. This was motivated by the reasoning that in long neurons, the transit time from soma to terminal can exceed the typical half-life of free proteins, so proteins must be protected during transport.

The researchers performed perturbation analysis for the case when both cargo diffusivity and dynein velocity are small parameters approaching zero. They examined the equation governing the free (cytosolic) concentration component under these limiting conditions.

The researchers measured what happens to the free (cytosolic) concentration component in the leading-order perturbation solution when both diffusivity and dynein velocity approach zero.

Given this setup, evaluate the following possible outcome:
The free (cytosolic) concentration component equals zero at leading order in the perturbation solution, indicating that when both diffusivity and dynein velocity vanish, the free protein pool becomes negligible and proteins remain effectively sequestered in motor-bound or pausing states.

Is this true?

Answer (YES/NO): NO